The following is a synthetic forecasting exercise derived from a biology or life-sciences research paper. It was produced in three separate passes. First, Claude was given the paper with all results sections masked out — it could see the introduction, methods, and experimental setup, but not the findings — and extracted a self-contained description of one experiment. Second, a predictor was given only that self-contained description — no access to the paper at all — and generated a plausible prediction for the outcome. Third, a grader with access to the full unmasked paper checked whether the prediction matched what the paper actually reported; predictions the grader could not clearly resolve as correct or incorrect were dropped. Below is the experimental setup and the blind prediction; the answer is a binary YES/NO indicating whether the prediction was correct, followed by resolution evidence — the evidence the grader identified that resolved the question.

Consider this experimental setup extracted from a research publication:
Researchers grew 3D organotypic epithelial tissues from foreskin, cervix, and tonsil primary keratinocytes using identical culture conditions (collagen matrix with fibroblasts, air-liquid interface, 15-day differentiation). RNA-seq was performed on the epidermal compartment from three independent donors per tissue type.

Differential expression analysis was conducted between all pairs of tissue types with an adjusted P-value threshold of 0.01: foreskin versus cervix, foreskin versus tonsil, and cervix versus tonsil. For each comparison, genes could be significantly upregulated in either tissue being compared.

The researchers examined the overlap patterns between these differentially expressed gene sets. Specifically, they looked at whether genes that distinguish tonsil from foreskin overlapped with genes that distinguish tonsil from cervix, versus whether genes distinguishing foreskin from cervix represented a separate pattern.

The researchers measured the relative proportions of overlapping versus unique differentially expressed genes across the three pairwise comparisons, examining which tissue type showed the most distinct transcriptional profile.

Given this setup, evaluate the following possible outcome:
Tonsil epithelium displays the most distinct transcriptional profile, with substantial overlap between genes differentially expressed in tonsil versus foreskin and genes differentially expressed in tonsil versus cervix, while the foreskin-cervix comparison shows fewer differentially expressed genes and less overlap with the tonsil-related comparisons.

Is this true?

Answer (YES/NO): NO